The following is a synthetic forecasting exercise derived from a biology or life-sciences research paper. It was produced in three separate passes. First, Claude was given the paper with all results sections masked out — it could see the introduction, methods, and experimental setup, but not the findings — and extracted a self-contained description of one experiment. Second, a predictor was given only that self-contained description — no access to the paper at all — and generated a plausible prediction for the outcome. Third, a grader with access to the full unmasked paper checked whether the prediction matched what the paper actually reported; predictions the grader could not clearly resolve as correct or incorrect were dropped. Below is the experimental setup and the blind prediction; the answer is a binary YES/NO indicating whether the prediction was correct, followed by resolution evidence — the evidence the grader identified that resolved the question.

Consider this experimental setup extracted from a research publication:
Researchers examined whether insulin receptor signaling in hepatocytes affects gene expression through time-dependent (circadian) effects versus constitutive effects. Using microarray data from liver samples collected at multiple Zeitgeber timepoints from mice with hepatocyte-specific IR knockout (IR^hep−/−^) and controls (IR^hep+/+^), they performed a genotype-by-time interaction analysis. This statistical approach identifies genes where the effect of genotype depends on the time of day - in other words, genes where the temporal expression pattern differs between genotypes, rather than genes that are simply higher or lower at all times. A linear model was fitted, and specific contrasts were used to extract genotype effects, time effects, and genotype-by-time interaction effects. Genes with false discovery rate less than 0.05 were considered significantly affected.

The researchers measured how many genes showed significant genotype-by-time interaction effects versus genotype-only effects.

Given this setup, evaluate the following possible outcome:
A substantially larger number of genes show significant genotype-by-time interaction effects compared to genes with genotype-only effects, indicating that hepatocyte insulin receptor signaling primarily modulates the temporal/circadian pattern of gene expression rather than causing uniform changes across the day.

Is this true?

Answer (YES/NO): NO